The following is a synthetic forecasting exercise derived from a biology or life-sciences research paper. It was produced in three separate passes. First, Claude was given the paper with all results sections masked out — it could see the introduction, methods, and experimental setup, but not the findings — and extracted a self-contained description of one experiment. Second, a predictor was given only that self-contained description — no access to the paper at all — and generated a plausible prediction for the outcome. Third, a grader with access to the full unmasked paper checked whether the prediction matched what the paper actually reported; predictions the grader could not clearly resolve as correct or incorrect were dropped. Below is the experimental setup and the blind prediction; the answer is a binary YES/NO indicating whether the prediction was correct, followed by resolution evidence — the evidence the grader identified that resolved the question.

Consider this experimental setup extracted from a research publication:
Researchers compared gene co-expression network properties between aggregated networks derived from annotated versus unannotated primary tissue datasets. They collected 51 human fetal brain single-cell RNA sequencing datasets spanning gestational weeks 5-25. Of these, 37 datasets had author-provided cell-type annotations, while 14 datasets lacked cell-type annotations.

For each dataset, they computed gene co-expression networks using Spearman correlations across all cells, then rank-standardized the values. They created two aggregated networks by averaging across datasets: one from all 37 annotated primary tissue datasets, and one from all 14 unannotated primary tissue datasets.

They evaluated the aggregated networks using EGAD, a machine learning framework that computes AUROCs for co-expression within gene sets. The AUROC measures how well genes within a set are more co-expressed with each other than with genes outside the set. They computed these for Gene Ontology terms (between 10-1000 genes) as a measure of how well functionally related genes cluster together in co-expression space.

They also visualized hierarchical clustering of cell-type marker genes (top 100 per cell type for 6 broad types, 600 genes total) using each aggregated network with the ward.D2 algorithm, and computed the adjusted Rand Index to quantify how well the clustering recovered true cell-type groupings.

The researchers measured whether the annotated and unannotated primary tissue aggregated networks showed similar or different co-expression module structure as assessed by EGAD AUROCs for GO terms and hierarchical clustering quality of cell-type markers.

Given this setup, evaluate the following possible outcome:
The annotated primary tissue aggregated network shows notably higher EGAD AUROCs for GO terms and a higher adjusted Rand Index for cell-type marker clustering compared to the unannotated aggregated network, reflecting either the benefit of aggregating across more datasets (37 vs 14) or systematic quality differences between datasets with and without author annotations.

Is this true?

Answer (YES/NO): NO